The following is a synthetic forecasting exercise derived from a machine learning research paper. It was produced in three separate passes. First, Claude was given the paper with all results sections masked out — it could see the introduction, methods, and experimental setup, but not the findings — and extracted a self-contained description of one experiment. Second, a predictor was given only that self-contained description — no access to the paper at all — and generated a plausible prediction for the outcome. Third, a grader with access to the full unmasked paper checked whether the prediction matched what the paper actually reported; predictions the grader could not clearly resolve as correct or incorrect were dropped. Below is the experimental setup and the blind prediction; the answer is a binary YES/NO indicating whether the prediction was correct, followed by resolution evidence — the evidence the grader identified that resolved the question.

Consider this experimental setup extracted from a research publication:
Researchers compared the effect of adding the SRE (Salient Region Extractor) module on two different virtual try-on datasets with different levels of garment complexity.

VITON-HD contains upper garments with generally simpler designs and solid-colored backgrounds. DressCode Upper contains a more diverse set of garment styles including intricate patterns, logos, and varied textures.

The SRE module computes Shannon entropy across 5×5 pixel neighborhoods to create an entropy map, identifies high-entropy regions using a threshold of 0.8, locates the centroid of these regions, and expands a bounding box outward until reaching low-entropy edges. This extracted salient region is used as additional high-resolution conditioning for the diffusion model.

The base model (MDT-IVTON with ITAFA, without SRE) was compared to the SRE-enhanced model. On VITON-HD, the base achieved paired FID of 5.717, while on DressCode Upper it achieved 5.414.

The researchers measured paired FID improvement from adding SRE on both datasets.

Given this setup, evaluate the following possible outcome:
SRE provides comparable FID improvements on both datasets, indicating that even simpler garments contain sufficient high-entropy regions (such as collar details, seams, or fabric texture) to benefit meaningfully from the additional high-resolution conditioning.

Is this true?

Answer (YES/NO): NO